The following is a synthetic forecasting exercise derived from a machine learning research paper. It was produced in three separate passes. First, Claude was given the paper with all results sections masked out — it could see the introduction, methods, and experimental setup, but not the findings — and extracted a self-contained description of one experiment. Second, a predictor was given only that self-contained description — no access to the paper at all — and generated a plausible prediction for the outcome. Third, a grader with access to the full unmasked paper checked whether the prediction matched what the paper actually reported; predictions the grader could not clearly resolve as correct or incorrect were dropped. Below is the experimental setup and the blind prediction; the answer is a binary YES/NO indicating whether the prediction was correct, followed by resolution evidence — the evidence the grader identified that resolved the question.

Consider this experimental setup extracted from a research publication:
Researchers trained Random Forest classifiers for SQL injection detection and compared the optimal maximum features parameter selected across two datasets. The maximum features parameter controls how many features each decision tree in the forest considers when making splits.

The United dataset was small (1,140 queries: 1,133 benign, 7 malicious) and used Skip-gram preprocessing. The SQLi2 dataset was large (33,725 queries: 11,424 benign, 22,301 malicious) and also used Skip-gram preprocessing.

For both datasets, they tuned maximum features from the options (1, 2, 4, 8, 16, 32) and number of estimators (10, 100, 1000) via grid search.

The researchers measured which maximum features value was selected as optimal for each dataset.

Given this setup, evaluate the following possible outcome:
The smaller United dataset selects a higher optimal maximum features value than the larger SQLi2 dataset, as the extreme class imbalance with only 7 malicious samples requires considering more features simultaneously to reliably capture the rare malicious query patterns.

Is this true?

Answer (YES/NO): YES